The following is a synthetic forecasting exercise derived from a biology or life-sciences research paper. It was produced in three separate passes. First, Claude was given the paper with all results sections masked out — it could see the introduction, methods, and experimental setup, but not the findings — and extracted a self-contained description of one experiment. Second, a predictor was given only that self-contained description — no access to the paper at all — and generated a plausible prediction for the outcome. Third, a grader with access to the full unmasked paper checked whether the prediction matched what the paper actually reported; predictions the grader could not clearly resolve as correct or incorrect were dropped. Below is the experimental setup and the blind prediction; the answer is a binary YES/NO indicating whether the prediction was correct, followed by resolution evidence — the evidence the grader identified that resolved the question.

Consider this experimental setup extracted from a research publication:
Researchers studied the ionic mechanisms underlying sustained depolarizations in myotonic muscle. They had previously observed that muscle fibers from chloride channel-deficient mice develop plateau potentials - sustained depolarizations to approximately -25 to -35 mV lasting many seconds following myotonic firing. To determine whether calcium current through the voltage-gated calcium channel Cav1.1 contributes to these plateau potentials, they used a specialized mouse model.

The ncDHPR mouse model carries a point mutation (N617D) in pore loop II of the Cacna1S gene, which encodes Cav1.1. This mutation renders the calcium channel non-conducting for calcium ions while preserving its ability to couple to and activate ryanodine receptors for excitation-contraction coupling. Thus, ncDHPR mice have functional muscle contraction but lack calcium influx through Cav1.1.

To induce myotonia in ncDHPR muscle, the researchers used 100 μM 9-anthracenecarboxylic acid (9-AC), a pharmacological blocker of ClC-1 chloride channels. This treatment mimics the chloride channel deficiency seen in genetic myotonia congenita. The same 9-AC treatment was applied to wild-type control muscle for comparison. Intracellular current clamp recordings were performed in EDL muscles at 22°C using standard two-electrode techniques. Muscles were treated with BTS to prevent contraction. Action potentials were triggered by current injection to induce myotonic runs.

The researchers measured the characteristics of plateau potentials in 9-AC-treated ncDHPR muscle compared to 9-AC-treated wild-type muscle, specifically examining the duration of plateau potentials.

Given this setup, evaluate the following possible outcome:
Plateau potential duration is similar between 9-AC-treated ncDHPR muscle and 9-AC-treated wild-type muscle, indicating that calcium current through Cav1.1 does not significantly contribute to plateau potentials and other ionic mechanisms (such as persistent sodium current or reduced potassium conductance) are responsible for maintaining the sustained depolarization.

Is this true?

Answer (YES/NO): NO